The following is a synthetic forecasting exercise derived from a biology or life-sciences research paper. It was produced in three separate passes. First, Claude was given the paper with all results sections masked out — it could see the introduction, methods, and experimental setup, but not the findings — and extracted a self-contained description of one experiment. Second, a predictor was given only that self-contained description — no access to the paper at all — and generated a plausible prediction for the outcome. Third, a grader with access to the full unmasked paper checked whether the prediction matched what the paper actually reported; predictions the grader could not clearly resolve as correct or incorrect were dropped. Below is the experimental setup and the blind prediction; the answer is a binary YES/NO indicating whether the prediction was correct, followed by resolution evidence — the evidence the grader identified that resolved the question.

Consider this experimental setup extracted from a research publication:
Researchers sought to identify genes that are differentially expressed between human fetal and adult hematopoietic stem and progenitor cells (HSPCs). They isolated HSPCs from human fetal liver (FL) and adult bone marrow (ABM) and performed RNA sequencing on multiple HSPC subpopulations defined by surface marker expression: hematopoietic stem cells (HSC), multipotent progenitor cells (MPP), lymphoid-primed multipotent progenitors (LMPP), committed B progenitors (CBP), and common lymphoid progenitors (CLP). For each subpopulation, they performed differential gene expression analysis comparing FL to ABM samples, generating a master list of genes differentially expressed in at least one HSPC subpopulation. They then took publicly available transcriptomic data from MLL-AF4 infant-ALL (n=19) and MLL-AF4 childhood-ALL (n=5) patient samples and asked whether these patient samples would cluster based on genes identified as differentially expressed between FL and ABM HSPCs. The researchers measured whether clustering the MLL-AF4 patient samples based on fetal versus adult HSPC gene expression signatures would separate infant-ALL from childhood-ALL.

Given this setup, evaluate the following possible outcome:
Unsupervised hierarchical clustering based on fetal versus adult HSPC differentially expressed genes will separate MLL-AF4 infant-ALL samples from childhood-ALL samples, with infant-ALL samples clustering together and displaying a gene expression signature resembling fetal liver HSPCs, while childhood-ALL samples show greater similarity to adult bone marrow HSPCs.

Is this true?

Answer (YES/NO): YES